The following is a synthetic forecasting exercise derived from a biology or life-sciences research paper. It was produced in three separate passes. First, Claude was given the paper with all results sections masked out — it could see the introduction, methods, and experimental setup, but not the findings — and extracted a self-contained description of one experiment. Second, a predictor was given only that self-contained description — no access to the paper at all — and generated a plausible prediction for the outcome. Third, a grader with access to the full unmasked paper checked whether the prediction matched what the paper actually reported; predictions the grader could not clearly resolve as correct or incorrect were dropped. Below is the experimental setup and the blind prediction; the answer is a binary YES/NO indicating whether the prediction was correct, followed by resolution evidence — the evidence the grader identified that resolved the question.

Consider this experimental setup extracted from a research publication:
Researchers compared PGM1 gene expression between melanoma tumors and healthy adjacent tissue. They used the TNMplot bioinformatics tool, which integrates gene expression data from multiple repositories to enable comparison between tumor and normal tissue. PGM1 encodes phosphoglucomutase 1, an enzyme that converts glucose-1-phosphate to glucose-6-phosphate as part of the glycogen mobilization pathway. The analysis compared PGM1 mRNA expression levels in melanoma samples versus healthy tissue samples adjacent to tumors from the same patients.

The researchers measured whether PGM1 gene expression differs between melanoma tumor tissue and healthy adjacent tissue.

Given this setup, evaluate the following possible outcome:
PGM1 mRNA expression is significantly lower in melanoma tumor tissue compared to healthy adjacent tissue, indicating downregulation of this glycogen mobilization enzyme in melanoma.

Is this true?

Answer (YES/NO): NO